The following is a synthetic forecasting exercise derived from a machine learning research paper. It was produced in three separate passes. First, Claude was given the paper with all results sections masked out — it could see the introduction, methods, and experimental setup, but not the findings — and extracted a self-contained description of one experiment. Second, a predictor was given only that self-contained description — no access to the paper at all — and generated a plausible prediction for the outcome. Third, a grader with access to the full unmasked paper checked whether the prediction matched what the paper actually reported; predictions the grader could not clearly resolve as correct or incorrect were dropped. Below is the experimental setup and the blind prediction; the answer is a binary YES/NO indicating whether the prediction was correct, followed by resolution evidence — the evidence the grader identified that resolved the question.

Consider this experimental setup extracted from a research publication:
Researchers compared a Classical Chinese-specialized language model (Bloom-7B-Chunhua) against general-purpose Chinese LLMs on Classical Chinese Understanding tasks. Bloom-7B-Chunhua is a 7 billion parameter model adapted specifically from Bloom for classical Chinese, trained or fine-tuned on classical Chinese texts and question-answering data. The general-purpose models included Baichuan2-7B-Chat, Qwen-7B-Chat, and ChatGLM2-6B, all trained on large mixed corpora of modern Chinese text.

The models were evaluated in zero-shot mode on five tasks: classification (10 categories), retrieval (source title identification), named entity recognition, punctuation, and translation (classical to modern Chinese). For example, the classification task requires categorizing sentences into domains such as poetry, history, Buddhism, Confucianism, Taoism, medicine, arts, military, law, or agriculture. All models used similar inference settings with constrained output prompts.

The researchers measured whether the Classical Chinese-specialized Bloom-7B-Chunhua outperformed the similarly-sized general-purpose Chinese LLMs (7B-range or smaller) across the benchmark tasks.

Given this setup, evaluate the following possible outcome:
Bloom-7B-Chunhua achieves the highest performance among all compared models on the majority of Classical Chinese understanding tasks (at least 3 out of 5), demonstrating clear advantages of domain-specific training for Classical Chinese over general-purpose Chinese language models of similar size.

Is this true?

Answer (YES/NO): NO